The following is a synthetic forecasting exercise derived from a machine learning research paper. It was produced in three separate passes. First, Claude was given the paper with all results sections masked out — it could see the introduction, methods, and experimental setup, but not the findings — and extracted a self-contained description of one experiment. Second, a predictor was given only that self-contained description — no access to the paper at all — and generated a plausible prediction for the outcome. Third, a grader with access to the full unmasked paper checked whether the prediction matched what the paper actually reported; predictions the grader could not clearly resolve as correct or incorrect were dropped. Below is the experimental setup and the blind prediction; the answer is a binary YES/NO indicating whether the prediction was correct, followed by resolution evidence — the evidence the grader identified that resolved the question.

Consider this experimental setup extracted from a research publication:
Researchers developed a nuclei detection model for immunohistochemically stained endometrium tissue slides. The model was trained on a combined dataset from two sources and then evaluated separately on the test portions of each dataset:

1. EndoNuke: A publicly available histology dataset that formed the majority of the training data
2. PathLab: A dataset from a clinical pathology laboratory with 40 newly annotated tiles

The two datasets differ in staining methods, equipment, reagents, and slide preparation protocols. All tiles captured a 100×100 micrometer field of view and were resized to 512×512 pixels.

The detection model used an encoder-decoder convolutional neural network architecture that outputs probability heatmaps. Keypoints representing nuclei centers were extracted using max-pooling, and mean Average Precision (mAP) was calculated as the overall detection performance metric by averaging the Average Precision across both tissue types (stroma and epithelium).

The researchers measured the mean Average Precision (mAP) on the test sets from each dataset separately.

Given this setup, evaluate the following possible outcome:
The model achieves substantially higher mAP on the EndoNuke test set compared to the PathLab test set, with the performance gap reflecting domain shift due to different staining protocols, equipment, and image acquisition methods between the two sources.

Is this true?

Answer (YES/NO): NO